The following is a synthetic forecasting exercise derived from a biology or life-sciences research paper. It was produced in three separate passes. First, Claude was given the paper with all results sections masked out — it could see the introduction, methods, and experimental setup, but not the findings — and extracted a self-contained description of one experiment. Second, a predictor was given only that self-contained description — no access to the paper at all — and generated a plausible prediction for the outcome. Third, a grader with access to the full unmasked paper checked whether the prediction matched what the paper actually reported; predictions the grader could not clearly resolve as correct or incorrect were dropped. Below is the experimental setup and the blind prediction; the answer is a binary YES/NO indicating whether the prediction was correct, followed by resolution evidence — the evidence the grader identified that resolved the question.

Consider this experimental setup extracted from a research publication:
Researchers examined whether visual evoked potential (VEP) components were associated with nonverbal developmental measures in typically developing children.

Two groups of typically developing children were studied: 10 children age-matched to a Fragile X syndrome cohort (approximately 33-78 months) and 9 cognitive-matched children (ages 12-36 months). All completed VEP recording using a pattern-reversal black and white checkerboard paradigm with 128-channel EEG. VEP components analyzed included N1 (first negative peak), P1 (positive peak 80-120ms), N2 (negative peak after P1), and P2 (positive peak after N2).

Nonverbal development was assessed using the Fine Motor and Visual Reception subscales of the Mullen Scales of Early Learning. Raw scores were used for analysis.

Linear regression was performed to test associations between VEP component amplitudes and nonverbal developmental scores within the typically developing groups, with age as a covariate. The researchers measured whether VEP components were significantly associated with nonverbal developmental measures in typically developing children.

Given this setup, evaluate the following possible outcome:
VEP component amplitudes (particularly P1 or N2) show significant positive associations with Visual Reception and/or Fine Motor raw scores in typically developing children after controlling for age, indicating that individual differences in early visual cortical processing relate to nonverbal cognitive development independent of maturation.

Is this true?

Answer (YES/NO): NO